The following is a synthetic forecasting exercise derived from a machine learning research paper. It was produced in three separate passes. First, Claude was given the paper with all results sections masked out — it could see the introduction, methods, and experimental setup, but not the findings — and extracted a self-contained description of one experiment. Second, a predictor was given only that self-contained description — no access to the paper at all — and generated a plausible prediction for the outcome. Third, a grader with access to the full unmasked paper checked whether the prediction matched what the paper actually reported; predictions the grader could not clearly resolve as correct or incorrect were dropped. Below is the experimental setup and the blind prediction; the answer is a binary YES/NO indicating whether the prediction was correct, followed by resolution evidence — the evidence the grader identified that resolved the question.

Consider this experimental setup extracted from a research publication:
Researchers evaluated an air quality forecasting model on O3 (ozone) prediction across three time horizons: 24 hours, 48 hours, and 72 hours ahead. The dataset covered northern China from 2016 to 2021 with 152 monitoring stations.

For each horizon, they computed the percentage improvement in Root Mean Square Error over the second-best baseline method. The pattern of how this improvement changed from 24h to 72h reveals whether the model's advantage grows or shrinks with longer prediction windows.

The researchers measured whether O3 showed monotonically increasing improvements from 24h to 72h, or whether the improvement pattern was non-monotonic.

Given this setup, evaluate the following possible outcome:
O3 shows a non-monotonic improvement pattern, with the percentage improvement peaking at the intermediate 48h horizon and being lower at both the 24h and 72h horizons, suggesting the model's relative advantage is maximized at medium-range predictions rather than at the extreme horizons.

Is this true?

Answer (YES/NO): NO